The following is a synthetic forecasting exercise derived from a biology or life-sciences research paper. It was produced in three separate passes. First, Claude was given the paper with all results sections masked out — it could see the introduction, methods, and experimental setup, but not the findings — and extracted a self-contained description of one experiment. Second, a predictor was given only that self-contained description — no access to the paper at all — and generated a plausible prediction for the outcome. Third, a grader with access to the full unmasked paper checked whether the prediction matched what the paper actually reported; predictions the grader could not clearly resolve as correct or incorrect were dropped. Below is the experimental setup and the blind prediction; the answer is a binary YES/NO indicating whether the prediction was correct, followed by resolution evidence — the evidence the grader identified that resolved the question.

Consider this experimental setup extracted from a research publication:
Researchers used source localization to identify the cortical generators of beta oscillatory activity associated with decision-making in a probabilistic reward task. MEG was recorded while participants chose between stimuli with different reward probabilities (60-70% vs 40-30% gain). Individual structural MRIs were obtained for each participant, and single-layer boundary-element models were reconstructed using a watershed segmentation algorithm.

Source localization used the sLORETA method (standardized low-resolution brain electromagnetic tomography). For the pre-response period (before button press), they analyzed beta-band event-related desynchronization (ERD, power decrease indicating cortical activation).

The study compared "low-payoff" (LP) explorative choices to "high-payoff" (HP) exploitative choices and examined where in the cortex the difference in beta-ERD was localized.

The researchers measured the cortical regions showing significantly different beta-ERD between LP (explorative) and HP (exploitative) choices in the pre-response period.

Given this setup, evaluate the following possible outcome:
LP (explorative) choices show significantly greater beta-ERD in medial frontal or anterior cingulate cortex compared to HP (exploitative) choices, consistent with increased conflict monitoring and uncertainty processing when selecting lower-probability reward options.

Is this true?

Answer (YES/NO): NO